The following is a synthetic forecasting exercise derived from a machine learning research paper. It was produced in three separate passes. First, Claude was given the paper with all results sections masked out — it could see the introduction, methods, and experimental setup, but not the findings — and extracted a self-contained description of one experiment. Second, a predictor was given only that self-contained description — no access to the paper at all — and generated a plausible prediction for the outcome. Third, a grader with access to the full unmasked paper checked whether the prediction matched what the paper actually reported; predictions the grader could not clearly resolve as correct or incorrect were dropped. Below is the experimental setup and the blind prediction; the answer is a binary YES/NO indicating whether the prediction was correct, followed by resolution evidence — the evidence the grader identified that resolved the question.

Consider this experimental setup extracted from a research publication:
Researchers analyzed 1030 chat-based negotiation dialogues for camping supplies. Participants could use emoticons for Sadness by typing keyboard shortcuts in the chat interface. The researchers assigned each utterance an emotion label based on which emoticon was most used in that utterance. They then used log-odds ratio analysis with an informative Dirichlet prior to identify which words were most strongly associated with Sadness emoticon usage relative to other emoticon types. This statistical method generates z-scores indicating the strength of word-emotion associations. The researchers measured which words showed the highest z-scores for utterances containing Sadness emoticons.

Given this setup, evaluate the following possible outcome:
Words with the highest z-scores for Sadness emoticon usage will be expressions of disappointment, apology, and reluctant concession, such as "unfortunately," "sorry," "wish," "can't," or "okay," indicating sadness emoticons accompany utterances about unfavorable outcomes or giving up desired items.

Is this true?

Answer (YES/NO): NO